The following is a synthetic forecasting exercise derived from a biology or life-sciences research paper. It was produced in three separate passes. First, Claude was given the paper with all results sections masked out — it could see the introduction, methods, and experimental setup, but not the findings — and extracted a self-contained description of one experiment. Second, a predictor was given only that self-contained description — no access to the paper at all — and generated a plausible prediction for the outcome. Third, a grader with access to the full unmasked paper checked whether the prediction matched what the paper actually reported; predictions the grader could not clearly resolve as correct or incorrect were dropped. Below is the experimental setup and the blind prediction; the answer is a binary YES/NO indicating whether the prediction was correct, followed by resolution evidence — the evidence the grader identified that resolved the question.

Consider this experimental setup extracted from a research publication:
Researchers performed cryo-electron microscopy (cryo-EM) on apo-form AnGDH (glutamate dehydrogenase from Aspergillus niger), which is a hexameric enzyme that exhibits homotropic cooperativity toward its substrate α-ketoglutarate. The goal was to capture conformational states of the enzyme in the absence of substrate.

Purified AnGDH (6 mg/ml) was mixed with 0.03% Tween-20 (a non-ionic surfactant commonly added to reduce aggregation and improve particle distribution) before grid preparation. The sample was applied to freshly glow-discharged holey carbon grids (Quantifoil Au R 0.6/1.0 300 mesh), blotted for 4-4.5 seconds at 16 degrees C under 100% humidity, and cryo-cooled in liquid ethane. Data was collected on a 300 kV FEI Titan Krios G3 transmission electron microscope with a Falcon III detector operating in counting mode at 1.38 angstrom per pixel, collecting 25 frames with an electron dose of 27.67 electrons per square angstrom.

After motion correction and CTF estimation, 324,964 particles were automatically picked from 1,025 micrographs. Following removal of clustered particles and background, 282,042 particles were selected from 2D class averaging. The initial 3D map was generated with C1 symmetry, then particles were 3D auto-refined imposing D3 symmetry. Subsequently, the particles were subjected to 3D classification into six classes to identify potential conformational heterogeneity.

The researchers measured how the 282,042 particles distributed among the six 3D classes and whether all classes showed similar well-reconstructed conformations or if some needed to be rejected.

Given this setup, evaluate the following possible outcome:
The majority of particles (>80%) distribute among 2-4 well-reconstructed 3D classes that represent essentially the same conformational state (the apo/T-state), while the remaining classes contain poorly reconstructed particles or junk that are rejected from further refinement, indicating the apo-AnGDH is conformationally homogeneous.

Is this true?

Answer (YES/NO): NO